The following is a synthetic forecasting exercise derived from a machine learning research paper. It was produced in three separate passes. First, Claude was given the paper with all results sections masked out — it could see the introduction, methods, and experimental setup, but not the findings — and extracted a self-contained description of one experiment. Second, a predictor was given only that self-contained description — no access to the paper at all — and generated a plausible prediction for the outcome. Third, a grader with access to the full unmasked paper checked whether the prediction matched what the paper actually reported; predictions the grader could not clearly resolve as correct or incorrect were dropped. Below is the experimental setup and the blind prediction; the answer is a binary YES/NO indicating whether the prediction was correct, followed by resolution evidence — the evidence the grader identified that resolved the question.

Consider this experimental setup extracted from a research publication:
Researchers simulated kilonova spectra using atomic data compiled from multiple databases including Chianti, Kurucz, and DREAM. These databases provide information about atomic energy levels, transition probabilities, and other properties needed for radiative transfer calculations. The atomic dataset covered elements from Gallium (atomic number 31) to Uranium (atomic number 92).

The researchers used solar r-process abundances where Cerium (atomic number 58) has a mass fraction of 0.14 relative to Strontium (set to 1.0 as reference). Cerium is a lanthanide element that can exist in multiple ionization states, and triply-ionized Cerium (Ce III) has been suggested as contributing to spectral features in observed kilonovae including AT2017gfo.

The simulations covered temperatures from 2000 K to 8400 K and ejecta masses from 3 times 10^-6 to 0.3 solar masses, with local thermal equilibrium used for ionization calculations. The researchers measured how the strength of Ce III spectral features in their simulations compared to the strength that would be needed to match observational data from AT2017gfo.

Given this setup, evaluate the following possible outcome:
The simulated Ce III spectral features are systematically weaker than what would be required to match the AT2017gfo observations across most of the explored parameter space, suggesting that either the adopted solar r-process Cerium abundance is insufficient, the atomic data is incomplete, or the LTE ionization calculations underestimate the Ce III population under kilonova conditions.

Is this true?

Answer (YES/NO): YES